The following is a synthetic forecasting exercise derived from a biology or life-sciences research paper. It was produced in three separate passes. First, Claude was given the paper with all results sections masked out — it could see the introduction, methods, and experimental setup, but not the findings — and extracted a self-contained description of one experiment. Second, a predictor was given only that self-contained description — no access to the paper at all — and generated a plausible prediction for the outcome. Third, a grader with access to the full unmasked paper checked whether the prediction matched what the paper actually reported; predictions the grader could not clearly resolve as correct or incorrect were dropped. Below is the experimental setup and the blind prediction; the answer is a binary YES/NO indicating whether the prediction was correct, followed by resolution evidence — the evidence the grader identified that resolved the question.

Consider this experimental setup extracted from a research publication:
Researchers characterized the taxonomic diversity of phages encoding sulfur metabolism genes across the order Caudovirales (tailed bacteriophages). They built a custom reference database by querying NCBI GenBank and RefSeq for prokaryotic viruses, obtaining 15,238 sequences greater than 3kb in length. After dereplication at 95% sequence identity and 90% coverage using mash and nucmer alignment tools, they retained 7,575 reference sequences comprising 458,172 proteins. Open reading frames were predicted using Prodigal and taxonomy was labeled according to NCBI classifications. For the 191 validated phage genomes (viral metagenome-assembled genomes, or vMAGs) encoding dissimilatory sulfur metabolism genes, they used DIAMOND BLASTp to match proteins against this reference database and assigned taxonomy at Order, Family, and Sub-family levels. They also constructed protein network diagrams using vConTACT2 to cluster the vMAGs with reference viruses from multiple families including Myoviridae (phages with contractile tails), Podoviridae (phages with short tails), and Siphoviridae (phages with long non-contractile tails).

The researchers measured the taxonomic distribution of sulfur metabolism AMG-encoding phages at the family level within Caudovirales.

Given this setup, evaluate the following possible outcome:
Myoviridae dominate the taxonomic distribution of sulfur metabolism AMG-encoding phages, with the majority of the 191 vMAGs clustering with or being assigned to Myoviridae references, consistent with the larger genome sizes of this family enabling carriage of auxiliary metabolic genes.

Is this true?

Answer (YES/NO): YES